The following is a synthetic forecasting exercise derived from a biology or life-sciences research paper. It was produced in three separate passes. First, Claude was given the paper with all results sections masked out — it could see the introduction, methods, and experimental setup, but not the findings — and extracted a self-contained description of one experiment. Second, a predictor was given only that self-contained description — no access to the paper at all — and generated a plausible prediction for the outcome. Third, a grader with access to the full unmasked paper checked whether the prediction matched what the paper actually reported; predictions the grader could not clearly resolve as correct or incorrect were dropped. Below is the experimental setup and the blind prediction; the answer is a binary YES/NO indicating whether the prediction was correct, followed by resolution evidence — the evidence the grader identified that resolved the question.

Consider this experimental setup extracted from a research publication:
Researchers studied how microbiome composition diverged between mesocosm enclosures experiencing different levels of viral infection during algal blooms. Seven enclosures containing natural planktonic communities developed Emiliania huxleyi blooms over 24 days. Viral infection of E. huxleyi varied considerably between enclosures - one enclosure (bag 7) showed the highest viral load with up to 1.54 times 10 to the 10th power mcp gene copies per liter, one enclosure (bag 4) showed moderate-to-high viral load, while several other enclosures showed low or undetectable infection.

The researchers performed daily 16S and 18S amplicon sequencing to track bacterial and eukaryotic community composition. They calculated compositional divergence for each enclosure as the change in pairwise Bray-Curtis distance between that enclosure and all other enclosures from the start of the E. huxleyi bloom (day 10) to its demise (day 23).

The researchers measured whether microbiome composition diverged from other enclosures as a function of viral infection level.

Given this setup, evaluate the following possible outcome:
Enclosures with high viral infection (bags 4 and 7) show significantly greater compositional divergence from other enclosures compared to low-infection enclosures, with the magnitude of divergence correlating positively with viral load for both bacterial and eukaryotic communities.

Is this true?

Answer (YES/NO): NO